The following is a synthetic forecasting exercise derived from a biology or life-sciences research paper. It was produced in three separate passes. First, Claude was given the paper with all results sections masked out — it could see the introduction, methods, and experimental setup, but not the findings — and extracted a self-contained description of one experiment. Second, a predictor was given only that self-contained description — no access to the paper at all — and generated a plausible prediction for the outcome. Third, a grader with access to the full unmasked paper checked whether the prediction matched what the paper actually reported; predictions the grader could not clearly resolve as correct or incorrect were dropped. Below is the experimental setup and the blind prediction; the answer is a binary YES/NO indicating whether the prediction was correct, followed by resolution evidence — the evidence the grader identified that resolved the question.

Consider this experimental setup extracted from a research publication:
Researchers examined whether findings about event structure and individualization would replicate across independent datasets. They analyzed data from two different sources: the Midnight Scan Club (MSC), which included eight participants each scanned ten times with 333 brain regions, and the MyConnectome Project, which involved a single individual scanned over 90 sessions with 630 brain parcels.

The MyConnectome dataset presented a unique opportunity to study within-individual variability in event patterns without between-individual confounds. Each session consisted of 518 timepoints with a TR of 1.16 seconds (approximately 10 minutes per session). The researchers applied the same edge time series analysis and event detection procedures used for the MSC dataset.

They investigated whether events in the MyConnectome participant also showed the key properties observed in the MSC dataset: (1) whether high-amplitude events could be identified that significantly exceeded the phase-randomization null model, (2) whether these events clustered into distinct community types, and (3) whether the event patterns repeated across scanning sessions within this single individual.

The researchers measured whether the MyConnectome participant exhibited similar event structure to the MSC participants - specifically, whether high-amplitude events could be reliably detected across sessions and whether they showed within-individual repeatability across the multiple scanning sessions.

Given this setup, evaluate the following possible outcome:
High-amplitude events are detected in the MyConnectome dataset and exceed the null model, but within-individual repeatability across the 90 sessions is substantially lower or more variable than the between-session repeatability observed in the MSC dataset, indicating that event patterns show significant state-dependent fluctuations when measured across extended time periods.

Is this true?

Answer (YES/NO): NO